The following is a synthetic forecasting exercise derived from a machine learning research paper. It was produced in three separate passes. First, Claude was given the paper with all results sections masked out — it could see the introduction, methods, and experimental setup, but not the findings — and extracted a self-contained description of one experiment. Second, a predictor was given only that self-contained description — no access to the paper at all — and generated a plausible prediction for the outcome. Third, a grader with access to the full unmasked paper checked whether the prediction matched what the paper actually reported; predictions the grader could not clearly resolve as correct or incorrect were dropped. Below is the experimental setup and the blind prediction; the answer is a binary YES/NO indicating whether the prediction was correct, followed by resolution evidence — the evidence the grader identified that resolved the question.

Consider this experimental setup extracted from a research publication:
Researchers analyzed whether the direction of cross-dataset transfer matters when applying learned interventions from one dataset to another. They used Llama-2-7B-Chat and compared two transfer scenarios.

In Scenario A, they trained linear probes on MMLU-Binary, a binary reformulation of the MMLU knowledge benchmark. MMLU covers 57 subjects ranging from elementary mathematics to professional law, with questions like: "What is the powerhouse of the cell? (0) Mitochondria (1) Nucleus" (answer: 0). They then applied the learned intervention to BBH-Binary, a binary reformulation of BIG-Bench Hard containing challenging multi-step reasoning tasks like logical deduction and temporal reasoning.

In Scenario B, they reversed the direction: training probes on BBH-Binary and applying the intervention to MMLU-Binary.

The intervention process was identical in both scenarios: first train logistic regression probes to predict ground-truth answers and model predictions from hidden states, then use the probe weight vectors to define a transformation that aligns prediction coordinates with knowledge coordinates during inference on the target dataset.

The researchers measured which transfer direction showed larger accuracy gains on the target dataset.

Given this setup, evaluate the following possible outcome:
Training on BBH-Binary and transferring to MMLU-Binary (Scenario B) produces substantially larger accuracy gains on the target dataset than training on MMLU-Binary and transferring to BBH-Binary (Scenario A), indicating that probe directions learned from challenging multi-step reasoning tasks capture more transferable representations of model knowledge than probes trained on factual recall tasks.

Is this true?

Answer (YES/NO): NO